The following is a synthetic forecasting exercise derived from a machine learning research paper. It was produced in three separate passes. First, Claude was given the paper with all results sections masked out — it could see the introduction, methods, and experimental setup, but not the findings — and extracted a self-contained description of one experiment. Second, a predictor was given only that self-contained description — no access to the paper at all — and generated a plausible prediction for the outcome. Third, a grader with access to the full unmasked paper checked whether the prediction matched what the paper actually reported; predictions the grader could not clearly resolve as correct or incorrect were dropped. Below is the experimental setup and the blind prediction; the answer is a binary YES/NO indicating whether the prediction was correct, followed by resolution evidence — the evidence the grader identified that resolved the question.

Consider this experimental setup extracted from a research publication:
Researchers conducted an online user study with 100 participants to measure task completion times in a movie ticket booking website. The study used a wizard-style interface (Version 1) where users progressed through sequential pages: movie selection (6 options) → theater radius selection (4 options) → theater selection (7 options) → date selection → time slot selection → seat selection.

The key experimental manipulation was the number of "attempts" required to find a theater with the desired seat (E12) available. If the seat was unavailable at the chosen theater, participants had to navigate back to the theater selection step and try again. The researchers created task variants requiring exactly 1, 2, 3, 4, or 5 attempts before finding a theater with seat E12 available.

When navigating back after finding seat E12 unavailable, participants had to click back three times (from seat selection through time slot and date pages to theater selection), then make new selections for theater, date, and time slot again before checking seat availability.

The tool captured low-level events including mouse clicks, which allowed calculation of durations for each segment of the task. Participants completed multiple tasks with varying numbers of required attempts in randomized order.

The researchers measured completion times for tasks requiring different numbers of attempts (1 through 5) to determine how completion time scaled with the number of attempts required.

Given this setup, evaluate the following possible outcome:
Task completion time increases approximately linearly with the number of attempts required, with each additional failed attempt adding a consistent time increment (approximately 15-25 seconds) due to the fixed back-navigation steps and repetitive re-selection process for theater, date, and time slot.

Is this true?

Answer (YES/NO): NO